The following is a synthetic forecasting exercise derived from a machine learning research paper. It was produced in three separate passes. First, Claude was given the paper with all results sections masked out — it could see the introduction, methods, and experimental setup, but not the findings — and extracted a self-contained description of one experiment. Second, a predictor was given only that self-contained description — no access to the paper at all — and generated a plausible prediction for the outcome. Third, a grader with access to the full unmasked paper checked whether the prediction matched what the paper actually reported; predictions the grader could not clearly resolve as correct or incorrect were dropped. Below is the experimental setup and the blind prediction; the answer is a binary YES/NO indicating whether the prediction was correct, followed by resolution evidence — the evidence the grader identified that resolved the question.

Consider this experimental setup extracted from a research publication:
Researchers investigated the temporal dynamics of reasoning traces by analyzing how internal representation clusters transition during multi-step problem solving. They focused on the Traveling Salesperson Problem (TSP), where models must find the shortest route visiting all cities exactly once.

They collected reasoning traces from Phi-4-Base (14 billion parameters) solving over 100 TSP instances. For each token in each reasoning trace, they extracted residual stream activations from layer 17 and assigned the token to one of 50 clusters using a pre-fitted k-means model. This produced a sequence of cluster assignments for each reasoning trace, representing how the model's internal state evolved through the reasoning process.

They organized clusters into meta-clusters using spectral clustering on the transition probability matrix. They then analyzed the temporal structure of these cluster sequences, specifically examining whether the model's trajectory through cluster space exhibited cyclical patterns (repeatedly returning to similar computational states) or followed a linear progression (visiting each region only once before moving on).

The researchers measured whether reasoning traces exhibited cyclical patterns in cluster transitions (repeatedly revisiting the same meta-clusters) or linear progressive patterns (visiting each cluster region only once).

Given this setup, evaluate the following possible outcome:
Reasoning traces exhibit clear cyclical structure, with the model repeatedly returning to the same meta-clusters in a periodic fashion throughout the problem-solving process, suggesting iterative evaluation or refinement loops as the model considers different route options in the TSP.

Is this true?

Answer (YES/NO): YES